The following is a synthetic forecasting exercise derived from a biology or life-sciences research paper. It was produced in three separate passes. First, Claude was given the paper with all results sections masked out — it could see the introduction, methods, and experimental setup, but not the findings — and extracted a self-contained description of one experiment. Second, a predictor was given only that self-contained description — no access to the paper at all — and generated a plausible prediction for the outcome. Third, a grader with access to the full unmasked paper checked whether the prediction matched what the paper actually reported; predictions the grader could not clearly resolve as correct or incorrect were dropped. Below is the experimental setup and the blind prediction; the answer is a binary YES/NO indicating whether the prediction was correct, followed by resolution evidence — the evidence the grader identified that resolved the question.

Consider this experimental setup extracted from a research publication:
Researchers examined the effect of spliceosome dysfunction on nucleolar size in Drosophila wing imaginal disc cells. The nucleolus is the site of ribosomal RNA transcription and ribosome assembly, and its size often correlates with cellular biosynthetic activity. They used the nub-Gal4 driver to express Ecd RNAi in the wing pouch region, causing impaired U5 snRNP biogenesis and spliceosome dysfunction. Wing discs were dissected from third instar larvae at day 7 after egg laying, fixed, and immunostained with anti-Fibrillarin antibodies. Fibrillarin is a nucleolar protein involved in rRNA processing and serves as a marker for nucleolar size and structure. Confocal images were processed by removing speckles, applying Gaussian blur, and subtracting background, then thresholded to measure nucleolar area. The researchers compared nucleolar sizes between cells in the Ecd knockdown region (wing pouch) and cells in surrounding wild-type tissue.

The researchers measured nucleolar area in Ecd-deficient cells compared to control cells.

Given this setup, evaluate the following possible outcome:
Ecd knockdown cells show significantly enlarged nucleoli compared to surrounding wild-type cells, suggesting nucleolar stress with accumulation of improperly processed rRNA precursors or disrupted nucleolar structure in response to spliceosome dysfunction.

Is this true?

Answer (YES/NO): NO